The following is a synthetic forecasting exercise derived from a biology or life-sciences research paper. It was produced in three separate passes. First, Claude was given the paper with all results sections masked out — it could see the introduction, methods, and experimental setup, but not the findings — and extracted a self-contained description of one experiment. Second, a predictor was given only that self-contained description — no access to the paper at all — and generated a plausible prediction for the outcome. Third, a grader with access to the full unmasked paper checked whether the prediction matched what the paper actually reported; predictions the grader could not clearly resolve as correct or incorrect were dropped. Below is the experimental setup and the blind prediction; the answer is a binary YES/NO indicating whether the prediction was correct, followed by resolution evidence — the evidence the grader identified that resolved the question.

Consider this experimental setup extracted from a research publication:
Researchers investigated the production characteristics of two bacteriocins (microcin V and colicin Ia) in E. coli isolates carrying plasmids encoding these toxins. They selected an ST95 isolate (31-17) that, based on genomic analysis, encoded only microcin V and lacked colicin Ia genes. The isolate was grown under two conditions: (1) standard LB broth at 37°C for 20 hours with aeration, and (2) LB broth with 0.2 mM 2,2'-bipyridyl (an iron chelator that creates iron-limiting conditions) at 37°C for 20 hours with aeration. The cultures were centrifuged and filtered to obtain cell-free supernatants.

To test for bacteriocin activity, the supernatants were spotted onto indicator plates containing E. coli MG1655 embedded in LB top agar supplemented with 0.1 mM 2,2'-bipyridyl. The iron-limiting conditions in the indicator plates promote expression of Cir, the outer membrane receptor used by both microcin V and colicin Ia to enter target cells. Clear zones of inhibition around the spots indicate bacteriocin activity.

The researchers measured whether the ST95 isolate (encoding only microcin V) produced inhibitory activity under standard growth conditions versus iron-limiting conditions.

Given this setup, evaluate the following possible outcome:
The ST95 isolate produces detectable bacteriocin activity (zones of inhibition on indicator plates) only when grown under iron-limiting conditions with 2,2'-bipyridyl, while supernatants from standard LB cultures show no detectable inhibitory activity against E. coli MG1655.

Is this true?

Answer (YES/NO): YES